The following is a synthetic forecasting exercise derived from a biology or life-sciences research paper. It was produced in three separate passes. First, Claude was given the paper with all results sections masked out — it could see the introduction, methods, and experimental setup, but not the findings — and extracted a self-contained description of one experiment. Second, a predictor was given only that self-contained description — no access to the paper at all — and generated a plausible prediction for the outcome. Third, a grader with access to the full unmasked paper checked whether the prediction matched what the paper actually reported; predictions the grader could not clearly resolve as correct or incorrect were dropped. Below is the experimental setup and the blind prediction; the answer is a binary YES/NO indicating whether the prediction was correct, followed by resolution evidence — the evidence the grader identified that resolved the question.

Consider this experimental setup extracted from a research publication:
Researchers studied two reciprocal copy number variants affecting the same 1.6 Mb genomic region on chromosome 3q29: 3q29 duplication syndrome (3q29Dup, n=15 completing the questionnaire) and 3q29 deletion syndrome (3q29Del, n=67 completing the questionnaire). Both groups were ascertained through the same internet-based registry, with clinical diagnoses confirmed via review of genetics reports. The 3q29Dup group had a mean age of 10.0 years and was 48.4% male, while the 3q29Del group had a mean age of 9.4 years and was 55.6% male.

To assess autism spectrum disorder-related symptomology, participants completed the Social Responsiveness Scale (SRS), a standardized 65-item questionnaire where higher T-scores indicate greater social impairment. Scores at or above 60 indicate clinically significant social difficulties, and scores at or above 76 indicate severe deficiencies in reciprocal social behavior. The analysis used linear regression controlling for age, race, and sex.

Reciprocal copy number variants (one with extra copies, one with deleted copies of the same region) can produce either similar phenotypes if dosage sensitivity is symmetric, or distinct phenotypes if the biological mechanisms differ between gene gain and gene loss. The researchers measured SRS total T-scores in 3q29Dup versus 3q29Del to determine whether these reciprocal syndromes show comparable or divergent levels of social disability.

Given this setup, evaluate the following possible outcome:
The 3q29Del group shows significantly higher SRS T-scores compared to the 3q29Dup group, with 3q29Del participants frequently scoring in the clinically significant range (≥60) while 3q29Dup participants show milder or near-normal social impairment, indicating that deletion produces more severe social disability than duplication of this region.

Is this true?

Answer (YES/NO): NO